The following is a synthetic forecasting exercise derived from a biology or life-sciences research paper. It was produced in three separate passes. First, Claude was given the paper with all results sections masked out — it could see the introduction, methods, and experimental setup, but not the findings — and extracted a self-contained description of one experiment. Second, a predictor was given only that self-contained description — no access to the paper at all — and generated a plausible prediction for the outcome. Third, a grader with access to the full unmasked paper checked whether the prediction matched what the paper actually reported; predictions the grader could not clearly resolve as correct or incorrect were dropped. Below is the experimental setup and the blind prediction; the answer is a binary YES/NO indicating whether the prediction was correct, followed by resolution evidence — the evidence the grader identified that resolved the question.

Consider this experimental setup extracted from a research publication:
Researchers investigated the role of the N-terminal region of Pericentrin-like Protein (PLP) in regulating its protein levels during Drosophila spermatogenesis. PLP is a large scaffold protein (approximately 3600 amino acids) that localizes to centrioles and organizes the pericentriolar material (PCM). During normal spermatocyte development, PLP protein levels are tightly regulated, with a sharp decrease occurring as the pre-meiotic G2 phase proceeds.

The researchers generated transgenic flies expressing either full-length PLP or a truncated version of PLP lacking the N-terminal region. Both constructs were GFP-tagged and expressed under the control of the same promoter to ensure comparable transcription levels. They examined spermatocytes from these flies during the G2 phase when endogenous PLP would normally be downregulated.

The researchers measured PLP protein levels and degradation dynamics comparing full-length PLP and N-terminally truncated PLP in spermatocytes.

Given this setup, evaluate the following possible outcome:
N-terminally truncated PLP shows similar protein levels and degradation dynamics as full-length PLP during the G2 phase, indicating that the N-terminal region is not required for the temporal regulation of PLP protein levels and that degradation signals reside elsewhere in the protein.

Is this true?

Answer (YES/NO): NO